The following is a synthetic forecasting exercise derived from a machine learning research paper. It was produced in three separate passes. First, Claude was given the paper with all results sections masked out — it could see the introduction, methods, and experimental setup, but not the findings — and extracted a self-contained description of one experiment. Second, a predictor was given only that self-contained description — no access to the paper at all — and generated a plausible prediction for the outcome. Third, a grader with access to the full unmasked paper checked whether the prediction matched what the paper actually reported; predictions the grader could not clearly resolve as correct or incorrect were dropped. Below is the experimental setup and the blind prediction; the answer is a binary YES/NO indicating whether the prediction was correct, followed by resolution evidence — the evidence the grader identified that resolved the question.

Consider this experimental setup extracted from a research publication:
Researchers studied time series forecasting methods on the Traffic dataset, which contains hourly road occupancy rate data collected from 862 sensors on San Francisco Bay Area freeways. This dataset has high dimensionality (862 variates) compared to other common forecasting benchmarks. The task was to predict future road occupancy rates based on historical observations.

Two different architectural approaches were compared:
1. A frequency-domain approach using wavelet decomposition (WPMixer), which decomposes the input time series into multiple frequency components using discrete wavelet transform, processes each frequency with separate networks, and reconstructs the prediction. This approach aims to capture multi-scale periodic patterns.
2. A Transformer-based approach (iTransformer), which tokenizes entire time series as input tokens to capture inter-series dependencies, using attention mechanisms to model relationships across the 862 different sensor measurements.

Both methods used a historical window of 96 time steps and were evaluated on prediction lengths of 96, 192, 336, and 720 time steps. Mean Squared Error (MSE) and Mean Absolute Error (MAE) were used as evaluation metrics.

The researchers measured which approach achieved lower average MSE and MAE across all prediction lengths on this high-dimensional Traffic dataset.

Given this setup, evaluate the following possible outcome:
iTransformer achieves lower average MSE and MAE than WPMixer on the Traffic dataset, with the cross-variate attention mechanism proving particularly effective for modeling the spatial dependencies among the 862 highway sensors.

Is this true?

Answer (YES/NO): NO